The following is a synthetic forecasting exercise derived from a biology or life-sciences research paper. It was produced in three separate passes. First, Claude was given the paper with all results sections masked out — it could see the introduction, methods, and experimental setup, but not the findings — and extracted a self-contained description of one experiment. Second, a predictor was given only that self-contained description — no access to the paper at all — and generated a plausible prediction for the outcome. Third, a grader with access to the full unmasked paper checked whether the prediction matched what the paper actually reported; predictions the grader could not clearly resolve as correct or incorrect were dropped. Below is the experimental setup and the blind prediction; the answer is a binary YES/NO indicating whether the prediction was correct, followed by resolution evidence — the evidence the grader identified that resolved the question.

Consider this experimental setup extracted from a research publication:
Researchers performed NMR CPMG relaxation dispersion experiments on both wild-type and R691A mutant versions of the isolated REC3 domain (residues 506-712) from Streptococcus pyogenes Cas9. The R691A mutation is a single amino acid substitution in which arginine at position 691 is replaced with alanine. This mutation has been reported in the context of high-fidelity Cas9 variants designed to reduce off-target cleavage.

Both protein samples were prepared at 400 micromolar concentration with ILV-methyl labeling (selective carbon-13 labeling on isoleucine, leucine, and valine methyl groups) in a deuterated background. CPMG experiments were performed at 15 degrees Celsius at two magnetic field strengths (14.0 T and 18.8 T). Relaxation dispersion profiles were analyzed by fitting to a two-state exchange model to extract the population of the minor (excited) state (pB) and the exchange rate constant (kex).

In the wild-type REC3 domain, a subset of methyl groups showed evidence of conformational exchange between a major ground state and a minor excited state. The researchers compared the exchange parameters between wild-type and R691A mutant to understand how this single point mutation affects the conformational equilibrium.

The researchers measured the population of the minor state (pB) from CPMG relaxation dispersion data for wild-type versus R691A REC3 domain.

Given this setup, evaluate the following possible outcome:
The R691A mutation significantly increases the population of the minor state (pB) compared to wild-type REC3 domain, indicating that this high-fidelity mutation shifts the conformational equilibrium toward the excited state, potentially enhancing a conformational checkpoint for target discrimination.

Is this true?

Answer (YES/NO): YES